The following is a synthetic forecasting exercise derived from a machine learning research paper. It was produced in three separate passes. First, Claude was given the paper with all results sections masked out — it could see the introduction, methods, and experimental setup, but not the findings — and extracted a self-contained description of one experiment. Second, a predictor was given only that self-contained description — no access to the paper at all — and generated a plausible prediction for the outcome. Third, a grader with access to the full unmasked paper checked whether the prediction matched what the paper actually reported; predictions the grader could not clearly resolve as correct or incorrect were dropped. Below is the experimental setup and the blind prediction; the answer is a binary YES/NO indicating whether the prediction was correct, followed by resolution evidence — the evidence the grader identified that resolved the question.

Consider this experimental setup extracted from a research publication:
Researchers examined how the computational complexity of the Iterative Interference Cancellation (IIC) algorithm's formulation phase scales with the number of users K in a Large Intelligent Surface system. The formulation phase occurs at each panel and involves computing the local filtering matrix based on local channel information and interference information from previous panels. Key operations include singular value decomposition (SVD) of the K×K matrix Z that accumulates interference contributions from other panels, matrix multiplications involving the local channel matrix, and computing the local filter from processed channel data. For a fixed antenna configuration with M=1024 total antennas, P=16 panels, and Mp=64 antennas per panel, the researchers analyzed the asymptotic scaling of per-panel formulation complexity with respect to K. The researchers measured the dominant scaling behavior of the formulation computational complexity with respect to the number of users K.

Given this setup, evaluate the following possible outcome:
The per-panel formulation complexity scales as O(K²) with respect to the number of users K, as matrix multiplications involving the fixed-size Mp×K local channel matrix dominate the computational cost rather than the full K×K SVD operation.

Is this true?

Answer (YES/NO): NO